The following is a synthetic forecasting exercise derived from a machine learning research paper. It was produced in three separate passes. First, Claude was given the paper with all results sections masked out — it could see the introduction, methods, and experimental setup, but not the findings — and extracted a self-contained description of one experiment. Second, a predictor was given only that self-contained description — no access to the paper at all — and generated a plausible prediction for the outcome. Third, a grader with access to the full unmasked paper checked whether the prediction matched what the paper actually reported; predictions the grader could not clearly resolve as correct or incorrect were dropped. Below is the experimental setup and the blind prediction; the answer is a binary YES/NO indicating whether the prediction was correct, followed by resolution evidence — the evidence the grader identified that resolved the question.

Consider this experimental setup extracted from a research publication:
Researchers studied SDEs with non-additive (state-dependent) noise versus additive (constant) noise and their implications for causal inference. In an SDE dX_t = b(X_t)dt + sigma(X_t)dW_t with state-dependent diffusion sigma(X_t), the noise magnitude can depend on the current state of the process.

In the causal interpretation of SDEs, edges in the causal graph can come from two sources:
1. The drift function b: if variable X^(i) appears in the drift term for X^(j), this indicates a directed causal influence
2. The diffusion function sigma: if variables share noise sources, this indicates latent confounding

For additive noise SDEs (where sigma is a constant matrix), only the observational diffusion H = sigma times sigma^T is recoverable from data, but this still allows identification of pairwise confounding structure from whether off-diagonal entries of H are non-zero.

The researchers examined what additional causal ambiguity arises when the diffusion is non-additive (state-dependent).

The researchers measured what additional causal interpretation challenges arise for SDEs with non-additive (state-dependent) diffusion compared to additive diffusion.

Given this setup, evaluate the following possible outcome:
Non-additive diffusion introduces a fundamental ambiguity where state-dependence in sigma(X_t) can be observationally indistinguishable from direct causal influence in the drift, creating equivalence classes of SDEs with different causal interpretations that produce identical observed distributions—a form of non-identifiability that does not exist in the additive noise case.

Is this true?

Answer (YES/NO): YES